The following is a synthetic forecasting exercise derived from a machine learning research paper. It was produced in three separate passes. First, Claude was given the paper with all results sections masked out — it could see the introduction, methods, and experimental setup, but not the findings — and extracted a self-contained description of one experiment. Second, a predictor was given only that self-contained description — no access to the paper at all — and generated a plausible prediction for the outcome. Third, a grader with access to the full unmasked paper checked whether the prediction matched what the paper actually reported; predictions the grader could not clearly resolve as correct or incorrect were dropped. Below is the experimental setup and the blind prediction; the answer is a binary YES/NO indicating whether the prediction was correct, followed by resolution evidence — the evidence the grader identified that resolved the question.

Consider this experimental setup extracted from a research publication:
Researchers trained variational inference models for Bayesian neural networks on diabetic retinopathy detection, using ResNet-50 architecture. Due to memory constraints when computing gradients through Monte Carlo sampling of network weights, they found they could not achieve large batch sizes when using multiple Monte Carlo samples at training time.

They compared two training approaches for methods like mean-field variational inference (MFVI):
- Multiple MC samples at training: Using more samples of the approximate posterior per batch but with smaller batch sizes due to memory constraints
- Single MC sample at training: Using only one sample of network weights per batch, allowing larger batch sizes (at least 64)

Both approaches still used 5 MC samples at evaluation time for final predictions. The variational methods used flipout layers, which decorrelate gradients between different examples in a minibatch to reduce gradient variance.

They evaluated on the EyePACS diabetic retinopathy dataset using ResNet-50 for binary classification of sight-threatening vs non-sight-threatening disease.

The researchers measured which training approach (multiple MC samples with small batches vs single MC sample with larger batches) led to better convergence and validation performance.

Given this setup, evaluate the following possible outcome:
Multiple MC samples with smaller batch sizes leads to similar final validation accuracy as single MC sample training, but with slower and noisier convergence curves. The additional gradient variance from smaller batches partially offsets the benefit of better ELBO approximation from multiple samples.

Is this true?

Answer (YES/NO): NO